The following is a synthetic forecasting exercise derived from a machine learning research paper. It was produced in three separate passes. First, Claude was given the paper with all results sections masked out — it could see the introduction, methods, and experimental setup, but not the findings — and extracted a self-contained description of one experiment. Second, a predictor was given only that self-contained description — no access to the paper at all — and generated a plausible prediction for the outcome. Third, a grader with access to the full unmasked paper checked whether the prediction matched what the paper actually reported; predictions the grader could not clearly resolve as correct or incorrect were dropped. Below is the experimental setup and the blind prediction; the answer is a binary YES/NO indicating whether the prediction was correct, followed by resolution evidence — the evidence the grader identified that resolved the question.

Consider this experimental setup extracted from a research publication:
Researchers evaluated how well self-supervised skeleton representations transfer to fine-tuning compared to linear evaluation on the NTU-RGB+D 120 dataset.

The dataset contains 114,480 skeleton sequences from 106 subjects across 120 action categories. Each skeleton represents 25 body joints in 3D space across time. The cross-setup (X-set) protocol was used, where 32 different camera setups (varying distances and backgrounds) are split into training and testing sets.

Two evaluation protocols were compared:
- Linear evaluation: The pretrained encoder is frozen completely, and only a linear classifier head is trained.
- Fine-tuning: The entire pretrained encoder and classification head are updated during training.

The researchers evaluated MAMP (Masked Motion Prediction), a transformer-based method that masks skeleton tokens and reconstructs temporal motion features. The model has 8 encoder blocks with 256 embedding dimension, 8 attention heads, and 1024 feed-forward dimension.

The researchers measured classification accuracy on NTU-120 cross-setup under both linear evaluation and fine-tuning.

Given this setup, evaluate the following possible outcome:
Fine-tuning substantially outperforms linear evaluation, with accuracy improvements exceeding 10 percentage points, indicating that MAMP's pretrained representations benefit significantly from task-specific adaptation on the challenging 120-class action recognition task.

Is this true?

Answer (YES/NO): YES